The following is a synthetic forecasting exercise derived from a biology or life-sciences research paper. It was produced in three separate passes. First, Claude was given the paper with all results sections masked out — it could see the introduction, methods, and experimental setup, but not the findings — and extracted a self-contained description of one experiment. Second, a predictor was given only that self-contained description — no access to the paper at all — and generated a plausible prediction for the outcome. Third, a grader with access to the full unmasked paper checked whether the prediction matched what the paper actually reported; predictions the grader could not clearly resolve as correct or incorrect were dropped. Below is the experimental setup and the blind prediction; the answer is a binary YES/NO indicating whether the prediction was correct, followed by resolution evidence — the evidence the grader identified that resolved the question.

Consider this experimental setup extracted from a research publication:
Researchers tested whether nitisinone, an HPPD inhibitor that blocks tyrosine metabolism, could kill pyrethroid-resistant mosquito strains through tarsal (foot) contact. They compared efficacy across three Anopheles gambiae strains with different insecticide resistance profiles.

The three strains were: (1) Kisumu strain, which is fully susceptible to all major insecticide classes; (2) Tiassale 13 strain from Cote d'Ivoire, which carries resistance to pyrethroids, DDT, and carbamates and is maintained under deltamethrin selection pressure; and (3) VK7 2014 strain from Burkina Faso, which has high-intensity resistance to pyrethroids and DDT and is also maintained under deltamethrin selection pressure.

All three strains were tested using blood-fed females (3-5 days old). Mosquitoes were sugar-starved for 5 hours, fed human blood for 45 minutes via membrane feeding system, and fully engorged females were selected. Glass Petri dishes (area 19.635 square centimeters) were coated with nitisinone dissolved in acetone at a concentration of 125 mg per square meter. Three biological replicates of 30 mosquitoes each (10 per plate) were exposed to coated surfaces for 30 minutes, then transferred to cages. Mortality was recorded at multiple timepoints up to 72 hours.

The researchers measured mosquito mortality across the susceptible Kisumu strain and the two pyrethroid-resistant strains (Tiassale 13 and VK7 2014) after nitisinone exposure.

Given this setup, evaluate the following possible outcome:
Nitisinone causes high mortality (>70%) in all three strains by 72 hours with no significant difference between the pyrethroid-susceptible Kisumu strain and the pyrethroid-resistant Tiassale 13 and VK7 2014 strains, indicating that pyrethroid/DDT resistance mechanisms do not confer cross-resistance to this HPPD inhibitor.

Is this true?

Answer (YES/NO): YES